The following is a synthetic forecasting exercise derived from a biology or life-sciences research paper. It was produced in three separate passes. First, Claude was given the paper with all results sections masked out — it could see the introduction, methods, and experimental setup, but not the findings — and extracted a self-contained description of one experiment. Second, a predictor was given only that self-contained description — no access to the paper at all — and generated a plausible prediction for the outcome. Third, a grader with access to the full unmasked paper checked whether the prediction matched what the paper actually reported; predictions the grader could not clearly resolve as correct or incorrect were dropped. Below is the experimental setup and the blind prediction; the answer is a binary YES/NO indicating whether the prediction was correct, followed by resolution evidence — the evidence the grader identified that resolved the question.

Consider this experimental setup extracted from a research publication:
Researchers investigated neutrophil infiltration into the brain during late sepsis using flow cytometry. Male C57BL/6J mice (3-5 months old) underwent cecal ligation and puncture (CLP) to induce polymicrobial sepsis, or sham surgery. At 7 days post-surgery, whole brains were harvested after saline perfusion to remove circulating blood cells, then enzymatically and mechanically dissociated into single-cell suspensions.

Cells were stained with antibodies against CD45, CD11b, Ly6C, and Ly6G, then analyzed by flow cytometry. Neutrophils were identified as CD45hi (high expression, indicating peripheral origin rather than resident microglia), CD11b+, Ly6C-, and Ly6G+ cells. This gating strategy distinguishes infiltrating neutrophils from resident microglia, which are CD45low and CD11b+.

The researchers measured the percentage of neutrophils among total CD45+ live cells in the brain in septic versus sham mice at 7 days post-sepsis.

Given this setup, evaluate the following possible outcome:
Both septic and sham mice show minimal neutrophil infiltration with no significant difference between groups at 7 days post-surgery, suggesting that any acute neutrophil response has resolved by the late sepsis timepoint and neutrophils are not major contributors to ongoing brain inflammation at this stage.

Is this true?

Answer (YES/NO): NO